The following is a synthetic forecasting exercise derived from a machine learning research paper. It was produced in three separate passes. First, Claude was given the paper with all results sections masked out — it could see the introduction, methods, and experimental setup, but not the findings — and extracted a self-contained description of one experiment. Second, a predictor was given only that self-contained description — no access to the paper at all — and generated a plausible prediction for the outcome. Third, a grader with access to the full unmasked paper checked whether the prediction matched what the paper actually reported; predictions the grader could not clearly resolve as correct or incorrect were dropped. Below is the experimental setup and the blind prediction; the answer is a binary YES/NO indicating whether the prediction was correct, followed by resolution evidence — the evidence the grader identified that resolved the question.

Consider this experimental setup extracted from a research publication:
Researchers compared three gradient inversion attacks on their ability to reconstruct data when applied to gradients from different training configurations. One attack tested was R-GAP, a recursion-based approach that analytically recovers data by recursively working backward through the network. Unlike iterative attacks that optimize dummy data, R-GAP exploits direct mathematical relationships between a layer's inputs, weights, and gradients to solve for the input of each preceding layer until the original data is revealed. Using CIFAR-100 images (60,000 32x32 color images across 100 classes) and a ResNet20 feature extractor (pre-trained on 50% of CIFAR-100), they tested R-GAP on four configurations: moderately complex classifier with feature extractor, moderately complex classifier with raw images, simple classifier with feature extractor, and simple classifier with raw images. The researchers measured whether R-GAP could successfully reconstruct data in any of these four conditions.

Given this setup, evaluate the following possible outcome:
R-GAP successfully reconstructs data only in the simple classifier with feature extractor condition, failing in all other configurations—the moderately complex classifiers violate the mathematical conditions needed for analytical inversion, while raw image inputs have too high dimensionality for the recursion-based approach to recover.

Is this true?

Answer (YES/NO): NO